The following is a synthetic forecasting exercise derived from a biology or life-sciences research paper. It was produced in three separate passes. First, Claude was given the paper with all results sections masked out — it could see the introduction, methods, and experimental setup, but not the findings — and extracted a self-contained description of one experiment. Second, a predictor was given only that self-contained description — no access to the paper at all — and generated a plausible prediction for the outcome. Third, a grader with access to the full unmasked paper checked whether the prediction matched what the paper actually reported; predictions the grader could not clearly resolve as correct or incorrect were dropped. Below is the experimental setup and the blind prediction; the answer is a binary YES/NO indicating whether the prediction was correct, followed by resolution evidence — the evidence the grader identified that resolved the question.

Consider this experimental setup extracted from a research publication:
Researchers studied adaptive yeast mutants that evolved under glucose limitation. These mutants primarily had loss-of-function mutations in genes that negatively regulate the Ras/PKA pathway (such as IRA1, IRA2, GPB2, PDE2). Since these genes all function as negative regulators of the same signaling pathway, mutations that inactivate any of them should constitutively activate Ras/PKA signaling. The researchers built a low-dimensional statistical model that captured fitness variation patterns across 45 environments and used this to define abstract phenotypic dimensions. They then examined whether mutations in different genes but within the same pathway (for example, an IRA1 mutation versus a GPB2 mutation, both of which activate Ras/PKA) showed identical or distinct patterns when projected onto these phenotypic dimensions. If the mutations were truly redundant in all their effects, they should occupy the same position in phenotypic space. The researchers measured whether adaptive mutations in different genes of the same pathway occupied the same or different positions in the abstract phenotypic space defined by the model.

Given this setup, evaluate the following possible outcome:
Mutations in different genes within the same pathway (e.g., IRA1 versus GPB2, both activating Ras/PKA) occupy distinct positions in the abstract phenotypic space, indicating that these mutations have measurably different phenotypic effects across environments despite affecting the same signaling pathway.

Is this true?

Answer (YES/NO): YES